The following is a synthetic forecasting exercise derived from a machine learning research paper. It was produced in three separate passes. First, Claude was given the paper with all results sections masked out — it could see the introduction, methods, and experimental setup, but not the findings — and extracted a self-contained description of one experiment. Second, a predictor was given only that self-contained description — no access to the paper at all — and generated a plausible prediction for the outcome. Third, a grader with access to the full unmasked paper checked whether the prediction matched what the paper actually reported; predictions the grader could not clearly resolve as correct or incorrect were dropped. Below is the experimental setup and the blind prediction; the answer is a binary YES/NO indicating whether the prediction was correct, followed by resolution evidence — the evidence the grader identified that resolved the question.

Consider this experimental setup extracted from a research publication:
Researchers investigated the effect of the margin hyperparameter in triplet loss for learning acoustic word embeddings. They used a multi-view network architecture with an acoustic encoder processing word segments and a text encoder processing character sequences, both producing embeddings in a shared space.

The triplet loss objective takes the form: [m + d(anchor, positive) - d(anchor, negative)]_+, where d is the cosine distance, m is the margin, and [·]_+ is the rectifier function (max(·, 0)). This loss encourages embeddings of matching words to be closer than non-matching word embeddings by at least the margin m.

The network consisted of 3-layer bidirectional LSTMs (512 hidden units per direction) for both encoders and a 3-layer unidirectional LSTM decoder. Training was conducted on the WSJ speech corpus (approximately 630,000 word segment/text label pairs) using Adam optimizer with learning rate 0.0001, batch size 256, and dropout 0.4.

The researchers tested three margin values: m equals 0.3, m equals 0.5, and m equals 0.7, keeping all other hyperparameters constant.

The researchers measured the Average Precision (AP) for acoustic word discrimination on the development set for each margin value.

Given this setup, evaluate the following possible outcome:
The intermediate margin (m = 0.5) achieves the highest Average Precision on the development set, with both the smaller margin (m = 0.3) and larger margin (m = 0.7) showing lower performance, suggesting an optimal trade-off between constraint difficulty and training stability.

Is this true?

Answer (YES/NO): YES